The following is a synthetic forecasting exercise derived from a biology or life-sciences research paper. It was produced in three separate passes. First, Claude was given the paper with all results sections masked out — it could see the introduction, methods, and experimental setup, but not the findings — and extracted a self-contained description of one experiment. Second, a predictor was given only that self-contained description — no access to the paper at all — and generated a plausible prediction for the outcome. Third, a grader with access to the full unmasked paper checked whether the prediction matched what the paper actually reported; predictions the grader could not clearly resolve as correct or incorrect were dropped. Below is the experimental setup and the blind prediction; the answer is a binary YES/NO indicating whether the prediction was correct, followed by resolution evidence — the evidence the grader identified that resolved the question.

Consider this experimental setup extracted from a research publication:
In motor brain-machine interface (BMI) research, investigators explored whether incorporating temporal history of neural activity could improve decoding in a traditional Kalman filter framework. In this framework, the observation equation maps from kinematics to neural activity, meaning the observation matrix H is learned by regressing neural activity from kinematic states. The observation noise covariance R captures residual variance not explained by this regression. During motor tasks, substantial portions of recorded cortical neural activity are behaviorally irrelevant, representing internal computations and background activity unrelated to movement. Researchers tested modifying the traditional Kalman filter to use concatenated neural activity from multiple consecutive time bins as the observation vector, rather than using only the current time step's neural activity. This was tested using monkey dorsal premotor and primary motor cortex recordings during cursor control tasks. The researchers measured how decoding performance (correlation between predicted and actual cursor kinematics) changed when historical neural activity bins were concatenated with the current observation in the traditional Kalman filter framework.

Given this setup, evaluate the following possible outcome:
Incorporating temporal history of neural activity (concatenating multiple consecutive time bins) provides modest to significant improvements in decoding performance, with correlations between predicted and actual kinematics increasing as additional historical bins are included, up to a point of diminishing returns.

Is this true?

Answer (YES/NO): NO